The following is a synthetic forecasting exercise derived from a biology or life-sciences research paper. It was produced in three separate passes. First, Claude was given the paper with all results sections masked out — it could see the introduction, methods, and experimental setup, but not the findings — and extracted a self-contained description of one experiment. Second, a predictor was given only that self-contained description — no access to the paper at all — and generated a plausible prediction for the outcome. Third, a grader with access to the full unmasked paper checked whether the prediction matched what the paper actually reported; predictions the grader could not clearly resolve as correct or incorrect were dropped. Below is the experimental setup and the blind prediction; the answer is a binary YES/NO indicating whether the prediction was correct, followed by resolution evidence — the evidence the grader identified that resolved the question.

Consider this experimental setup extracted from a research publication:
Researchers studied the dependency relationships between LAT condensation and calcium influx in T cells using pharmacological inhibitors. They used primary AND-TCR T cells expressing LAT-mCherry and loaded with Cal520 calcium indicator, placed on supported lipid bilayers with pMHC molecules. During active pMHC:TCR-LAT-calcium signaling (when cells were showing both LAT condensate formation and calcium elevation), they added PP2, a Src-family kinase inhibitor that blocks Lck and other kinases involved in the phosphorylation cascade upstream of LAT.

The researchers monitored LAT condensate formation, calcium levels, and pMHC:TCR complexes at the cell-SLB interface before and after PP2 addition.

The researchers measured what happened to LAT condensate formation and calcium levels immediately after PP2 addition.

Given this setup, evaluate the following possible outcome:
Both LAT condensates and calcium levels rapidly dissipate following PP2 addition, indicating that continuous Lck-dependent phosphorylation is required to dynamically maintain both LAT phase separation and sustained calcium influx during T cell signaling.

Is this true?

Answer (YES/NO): NO